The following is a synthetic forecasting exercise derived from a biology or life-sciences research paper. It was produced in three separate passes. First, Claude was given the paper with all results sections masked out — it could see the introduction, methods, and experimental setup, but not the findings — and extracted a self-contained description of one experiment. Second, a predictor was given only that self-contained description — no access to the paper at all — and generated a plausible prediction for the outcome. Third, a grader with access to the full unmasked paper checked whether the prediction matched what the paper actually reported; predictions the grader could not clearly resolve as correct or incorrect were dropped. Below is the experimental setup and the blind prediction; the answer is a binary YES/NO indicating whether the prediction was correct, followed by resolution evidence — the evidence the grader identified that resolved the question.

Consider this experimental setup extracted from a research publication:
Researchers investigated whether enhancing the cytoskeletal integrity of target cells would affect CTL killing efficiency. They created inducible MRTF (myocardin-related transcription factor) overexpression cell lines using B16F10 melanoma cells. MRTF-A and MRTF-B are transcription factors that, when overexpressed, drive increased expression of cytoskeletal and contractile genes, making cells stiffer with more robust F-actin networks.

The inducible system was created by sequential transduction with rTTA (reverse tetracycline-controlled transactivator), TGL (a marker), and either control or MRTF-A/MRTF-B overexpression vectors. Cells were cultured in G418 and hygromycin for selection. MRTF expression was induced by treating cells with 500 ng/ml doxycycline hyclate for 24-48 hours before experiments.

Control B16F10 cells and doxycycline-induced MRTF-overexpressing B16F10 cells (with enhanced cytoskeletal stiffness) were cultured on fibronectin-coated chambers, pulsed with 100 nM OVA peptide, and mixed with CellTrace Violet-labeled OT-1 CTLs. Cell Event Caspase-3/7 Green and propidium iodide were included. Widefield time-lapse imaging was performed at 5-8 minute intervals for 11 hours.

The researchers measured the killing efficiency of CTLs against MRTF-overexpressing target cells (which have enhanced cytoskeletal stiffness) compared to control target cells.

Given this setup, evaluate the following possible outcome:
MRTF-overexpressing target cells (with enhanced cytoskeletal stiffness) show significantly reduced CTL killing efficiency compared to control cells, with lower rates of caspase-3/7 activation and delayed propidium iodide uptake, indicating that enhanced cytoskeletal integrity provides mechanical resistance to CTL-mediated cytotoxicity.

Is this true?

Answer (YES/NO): NO